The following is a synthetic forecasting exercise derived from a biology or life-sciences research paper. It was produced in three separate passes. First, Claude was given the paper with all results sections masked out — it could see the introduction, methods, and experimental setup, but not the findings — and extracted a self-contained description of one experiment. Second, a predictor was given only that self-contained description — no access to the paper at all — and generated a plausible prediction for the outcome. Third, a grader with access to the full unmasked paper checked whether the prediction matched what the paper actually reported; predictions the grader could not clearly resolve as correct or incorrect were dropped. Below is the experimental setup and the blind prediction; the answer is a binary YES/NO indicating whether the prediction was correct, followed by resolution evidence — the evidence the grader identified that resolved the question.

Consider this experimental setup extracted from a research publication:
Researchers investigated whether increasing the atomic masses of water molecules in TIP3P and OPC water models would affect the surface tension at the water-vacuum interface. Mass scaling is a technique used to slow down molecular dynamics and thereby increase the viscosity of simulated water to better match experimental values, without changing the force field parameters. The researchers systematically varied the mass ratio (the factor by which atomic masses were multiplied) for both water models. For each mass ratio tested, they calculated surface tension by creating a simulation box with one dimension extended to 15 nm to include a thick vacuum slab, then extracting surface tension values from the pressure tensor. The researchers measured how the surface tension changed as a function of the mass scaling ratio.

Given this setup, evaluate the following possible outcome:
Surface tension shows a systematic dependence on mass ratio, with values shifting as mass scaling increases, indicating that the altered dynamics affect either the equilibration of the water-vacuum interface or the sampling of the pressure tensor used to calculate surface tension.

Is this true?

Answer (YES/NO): NO